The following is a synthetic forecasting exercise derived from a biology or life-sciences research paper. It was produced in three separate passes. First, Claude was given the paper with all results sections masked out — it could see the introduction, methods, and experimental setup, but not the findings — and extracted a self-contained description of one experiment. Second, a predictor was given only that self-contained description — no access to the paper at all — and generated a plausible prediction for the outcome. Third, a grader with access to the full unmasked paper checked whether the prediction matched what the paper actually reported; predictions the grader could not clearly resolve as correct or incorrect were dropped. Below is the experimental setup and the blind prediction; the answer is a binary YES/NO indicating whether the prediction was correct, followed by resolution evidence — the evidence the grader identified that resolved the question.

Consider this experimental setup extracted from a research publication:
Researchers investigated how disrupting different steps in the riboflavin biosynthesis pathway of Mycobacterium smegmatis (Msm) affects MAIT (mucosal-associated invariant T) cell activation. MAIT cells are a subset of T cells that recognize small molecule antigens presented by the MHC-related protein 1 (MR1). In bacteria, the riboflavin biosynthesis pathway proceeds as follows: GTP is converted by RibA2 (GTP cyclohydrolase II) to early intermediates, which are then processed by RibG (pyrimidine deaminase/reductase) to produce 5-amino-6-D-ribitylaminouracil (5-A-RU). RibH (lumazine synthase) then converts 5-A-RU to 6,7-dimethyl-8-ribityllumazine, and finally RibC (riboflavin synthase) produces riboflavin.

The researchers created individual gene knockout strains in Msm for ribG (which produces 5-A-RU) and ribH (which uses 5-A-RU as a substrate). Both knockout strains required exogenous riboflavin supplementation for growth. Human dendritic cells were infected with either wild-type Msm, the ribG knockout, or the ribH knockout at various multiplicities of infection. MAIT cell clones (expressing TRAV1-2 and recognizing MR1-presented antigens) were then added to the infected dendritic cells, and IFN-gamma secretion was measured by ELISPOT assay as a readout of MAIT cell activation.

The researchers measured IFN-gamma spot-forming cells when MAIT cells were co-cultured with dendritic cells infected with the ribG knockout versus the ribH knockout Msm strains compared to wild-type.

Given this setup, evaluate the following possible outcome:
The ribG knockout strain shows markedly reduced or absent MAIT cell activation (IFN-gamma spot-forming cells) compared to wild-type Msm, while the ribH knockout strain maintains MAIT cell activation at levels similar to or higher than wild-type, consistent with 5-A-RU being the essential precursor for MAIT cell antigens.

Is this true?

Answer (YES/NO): YES